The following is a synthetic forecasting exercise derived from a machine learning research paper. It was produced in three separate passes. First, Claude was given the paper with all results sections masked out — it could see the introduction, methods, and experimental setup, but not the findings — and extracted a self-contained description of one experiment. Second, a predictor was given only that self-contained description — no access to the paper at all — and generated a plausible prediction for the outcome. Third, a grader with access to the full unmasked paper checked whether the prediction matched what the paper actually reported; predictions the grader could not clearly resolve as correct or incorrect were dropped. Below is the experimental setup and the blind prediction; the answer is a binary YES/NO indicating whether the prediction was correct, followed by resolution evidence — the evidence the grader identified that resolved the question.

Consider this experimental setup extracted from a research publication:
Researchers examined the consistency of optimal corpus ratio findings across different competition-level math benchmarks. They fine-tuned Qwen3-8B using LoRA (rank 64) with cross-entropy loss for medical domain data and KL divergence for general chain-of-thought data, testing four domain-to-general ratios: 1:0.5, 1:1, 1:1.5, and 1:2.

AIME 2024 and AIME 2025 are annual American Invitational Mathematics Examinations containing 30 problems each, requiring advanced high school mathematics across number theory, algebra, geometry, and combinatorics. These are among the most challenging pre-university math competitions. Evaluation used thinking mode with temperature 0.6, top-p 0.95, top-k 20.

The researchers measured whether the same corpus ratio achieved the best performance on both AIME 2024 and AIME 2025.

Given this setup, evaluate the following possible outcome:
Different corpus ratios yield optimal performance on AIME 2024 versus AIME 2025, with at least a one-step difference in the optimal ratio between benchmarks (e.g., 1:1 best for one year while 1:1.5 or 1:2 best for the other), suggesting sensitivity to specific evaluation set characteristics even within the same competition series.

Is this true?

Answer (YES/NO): NO